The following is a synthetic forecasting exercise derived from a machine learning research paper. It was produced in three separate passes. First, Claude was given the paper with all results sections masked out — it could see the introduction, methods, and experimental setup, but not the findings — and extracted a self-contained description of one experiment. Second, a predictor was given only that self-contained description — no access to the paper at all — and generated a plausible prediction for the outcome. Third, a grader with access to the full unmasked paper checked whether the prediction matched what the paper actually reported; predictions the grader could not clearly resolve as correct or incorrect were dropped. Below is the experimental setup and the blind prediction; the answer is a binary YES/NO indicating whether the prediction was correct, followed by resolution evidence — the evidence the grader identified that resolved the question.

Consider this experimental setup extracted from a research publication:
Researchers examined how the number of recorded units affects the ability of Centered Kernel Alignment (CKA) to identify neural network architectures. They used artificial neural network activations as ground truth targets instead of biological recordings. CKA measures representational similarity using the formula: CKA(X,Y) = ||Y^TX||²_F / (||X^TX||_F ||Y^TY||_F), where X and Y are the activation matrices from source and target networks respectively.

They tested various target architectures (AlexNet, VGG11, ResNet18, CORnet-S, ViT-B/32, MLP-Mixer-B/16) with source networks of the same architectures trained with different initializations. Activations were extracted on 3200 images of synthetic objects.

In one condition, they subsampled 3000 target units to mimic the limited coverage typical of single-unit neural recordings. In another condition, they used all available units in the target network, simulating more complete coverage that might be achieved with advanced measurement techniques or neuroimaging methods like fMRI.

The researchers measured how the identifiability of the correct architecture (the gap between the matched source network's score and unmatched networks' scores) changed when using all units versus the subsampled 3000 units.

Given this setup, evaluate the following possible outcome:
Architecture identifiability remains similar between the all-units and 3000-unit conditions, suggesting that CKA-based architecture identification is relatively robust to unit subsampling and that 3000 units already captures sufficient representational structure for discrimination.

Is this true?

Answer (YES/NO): NO